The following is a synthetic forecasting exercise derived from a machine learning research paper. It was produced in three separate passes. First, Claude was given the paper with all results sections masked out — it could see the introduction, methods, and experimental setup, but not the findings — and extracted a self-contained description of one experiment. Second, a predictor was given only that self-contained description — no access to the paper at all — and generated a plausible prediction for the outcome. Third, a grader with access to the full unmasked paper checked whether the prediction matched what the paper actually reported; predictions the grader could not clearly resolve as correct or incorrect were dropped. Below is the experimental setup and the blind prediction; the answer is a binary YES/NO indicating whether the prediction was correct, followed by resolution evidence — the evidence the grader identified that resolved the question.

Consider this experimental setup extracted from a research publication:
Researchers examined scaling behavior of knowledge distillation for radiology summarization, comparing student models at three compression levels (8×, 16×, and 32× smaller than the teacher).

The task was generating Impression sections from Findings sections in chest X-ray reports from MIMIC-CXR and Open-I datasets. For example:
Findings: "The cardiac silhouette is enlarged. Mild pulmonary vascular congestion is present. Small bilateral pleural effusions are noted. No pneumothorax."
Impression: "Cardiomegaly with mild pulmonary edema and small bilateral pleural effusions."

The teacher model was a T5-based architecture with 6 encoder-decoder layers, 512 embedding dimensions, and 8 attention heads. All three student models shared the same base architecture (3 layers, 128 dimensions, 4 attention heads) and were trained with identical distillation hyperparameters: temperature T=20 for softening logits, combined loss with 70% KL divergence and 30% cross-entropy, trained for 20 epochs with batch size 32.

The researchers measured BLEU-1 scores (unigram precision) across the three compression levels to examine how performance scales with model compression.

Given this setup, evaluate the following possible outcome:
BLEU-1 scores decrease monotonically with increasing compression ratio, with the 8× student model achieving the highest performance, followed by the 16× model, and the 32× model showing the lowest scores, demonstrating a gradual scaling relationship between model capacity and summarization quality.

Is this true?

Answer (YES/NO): YES